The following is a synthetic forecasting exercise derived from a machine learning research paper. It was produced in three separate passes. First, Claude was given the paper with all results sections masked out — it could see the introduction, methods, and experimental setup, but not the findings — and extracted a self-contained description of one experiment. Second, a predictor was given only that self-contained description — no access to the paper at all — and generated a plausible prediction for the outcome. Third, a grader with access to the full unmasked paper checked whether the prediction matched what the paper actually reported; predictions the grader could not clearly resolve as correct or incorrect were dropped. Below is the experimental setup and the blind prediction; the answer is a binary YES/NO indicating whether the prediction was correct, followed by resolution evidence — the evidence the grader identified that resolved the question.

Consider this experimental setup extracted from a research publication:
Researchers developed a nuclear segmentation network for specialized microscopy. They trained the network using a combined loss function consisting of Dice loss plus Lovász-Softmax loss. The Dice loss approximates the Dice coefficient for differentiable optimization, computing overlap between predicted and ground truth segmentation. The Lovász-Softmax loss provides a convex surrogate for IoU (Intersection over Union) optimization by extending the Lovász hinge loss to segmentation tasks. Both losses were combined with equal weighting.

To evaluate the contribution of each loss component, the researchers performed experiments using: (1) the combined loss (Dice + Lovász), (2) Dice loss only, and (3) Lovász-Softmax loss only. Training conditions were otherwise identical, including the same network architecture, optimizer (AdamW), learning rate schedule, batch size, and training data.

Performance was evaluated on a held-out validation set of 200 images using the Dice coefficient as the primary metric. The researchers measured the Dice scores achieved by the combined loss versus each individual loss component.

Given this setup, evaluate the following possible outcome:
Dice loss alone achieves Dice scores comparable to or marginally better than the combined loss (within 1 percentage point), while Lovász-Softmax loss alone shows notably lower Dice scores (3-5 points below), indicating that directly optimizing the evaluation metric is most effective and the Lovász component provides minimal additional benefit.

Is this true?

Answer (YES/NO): NO